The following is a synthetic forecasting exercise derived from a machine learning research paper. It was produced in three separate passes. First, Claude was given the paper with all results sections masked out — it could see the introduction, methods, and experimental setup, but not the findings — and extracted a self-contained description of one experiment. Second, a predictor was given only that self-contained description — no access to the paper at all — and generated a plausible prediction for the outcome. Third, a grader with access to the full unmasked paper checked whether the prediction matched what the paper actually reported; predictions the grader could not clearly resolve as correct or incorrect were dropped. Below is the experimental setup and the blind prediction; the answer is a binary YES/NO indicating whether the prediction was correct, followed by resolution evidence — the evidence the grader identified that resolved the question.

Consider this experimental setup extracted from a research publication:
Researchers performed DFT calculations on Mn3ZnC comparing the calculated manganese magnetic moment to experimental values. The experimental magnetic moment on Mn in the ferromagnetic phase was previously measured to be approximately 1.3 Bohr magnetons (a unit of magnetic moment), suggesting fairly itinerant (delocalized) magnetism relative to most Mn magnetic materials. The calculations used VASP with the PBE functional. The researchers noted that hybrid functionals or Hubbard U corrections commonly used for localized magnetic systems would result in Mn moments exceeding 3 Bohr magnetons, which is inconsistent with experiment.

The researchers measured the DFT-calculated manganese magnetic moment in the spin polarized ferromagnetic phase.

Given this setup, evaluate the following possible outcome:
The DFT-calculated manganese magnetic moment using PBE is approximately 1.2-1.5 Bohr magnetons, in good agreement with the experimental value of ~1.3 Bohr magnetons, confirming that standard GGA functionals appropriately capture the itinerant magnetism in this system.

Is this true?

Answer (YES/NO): NO